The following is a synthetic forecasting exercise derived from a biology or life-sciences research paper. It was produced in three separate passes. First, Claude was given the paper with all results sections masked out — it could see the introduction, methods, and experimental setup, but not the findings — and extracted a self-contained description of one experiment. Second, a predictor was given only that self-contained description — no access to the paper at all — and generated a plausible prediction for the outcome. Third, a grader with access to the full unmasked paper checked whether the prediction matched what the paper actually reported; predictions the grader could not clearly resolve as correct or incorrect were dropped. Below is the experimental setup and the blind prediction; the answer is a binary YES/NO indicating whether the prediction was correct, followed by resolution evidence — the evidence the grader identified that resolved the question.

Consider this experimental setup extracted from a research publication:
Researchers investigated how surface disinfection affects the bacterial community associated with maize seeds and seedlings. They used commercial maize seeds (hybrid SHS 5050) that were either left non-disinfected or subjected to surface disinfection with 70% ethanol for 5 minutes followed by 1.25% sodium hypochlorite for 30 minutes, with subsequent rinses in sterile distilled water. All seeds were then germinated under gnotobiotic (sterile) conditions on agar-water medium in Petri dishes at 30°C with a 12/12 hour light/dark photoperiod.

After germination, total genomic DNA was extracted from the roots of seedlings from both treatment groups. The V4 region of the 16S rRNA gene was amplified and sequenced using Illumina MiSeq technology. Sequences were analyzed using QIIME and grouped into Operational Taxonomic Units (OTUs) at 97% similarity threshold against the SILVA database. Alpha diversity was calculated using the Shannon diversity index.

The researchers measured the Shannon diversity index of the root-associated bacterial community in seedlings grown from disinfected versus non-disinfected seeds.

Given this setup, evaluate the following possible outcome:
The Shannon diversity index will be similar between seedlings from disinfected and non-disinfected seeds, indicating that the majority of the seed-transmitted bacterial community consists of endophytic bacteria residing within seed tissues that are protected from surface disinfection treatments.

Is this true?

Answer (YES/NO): NO